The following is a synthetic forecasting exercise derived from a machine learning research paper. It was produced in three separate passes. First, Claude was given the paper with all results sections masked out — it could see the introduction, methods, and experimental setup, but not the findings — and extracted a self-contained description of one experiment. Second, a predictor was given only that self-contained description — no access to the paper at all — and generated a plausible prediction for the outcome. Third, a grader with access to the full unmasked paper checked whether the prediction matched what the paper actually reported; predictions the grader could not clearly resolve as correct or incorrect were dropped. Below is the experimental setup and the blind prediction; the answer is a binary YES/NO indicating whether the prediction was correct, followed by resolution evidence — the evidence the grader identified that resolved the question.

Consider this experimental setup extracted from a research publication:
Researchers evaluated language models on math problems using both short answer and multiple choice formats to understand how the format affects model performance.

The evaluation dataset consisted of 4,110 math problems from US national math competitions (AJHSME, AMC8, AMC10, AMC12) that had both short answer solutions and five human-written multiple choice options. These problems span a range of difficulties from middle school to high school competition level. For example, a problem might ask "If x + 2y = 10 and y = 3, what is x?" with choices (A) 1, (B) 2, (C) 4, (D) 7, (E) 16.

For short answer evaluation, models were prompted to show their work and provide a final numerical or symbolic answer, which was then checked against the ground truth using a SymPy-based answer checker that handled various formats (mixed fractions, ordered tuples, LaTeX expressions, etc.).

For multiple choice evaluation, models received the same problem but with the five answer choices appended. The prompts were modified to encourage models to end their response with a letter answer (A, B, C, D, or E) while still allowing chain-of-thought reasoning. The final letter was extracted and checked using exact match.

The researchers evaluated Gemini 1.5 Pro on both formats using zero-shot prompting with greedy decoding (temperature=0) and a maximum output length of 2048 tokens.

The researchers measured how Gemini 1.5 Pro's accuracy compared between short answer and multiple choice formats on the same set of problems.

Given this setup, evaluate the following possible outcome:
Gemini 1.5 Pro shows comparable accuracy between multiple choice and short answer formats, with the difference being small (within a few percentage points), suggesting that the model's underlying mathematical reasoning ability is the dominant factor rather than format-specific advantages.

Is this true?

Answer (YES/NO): NO